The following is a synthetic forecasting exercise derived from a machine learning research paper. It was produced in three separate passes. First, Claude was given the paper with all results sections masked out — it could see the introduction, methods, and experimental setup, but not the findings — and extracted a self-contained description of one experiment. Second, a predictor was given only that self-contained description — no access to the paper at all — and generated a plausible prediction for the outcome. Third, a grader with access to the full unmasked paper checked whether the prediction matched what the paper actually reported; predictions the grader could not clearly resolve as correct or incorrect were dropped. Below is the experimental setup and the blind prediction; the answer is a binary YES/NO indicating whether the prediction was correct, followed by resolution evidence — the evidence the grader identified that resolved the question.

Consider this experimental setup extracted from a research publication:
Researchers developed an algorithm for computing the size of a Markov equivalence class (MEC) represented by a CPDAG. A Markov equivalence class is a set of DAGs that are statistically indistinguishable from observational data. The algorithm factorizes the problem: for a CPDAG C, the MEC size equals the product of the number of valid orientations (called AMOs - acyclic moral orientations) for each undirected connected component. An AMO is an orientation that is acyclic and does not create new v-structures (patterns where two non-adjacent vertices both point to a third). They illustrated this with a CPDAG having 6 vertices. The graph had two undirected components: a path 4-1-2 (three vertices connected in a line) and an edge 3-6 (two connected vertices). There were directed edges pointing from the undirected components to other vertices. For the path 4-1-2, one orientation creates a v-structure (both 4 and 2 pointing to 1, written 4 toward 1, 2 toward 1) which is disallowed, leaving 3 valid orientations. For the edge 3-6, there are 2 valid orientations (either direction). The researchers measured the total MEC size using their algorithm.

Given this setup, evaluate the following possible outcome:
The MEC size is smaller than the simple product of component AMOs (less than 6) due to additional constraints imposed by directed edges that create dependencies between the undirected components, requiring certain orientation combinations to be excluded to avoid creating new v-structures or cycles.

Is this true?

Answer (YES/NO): NO